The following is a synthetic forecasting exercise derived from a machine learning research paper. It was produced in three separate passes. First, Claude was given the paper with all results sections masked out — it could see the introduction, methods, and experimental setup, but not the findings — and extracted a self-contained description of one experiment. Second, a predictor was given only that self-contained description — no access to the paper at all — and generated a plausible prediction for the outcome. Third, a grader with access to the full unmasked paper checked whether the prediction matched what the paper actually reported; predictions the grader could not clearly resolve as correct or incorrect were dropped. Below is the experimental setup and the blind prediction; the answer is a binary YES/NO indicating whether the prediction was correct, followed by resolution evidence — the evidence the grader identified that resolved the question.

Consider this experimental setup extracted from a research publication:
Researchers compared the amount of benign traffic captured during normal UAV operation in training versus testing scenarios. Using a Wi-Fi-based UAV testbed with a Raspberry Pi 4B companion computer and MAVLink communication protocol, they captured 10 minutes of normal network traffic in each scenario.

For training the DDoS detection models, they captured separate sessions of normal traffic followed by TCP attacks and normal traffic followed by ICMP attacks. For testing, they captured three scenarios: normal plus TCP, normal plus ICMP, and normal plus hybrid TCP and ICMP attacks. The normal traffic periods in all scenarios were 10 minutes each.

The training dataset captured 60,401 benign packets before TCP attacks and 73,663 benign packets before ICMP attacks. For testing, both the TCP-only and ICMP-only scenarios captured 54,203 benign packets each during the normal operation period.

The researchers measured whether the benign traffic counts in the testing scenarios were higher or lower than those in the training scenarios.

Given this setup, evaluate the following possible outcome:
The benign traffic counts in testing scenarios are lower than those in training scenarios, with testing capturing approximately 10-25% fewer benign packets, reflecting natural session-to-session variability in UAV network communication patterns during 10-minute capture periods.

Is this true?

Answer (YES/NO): NO